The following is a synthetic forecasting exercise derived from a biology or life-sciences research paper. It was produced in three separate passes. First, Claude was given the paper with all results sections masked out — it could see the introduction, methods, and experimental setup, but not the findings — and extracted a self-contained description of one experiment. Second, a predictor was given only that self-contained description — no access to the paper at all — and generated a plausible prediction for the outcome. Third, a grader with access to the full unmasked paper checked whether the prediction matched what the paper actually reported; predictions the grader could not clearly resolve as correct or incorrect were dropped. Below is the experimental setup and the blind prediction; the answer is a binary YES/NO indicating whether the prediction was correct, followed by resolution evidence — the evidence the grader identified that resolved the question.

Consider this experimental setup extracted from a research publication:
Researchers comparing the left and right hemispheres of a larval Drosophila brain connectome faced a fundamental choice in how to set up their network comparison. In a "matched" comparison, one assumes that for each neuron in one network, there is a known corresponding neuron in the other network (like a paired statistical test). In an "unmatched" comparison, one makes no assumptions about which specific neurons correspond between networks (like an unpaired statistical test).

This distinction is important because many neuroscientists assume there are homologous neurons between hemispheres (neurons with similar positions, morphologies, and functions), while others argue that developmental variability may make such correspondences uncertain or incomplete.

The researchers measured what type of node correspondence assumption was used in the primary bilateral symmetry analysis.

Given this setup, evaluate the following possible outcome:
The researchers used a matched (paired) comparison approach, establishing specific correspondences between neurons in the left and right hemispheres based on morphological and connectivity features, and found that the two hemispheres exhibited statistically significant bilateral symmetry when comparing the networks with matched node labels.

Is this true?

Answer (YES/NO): NO